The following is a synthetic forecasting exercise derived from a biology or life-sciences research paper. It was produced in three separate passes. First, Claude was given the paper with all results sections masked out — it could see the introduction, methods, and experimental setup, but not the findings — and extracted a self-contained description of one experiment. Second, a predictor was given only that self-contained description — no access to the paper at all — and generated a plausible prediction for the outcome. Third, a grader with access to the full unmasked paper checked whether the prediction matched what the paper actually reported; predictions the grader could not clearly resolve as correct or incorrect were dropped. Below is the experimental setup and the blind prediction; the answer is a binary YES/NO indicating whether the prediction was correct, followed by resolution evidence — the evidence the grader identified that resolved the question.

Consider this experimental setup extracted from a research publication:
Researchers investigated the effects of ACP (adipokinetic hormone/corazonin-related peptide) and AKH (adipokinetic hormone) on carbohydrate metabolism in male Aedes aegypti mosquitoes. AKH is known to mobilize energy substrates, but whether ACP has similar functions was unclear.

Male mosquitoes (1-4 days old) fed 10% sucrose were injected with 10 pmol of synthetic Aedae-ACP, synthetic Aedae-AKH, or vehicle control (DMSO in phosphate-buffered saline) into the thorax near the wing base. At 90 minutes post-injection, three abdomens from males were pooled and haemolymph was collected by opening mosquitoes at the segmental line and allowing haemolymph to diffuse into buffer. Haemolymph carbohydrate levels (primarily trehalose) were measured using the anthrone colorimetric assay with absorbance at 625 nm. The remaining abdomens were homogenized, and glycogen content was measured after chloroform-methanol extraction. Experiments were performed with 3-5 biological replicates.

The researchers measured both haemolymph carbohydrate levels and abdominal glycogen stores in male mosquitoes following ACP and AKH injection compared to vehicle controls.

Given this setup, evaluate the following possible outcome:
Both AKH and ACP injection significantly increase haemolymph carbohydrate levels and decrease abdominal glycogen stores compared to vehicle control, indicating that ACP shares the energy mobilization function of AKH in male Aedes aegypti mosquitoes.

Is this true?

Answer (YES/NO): NO